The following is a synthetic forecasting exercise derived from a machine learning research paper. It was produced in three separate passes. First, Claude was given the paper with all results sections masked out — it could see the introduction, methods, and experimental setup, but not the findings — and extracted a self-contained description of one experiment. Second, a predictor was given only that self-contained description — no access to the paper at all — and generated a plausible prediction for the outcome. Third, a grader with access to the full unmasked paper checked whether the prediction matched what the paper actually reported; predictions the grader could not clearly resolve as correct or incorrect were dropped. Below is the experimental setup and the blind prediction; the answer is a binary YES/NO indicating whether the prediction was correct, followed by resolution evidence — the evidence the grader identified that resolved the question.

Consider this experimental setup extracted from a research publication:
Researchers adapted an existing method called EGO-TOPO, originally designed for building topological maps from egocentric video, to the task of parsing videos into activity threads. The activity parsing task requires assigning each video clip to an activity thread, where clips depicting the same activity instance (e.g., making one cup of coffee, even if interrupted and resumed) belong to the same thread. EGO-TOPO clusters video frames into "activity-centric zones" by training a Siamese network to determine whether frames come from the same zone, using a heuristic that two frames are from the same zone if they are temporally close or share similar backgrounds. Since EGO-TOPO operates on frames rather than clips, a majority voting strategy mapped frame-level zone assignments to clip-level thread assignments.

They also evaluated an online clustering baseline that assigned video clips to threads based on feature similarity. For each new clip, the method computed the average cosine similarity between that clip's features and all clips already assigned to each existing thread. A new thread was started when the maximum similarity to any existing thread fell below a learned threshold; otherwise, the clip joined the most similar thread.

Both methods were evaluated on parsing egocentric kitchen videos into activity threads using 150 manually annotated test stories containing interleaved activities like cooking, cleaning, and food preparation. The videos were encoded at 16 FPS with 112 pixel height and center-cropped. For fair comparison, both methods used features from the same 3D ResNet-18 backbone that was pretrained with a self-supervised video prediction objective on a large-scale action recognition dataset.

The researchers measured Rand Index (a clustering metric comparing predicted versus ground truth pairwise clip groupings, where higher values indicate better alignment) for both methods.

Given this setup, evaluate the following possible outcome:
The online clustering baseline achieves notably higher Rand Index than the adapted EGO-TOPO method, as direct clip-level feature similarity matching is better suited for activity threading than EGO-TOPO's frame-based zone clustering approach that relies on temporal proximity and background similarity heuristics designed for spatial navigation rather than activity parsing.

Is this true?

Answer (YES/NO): NO